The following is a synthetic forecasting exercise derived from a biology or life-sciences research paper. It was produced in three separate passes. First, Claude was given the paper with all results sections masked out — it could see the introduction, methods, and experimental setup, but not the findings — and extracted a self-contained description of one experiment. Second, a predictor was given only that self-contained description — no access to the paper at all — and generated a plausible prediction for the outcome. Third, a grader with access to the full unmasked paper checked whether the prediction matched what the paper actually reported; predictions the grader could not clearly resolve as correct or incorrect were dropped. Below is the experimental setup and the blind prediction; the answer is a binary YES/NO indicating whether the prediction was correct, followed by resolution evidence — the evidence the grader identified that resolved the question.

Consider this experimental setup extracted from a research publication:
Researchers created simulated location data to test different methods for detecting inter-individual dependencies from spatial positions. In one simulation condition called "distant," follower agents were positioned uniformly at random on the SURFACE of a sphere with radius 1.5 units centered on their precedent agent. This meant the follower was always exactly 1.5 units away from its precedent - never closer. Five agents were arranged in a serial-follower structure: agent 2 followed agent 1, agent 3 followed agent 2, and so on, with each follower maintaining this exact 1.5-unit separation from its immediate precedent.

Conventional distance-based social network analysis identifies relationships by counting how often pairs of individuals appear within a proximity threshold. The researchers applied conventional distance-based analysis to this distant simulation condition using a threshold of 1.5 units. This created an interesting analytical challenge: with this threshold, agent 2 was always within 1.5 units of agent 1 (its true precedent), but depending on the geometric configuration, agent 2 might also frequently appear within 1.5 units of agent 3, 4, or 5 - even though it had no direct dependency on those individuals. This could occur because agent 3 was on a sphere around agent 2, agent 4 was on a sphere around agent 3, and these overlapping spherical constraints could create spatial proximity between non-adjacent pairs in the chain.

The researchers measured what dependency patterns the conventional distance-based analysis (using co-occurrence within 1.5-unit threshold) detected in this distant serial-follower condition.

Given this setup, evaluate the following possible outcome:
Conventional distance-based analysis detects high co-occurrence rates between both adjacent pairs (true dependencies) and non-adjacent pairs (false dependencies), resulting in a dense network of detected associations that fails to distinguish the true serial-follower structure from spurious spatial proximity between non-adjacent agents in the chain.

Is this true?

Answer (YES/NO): NO